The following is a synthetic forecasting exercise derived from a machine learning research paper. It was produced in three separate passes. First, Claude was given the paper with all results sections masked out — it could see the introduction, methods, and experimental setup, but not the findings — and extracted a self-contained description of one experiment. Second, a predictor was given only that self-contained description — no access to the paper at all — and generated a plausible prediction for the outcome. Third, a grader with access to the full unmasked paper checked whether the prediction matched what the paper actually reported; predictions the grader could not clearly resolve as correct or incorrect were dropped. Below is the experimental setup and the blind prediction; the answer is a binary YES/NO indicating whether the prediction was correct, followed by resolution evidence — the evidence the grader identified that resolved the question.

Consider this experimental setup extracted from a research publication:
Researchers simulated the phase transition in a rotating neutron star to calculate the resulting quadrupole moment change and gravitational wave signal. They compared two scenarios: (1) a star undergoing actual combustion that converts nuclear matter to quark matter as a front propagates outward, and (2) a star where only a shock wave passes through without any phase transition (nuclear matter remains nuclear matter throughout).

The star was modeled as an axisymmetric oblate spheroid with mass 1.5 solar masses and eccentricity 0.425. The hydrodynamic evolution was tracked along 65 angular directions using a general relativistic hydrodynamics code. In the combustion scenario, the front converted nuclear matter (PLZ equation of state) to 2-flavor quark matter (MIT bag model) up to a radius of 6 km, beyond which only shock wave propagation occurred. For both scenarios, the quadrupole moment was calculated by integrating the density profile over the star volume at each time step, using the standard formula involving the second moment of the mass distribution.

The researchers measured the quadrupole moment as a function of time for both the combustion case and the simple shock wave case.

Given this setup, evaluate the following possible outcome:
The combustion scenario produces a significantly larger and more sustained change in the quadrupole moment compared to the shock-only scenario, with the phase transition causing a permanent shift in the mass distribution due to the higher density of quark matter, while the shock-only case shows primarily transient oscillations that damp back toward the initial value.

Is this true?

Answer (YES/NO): NO